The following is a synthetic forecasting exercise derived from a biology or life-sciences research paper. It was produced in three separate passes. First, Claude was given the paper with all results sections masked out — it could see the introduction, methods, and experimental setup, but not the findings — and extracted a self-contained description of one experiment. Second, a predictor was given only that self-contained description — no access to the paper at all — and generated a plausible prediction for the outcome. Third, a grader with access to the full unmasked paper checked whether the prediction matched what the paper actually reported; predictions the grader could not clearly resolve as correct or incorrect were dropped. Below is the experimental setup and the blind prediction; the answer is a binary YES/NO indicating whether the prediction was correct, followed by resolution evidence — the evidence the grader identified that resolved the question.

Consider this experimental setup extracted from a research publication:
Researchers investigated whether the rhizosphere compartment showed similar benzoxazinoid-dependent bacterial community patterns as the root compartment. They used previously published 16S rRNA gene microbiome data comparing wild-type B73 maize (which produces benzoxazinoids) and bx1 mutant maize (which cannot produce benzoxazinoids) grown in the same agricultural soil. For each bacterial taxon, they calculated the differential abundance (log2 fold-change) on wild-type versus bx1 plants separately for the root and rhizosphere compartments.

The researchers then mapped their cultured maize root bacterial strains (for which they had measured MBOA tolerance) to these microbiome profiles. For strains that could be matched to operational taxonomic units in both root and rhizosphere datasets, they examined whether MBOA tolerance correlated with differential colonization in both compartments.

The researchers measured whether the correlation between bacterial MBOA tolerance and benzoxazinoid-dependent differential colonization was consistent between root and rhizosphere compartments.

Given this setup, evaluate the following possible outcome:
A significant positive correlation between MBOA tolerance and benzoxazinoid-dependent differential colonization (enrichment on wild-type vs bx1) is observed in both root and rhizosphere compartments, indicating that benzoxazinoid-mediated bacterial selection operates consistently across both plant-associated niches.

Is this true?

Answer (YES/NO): YES